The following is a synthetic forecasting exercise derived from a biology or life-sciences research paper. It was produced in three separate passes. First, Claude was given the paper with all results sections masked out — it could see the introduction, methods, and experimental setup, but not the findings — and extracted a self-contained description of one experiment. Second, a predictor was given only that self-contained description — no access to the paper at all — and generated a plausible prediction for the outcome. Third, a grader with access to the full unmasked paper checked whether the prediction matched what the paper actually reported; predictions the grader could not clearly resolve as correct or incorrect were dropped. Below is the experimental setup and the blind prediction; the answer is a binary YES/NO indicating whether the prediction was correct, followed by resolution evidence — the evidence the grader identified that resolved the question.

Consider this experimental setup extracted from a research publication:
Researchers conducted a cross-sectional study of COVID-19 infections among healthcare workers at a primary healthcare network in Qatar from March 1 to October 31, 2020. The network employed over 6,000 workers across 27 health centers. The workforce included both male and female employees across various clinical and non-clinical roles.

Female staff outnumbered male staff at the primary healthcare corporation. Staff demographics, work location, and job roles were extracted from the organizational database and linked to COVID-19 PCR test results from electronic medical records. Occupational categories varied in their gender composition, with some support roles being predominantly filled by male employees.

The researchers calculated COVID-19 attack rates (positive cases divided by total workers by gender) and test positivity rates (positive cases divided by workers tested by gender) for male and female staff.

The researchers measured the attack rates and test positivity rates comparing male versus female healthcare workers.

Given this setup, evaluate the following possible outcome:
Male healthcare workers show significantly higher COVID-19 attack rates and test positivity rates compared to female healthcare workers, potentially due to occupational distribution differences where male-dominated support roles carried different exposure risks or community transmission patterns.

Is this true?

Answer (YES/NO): YES